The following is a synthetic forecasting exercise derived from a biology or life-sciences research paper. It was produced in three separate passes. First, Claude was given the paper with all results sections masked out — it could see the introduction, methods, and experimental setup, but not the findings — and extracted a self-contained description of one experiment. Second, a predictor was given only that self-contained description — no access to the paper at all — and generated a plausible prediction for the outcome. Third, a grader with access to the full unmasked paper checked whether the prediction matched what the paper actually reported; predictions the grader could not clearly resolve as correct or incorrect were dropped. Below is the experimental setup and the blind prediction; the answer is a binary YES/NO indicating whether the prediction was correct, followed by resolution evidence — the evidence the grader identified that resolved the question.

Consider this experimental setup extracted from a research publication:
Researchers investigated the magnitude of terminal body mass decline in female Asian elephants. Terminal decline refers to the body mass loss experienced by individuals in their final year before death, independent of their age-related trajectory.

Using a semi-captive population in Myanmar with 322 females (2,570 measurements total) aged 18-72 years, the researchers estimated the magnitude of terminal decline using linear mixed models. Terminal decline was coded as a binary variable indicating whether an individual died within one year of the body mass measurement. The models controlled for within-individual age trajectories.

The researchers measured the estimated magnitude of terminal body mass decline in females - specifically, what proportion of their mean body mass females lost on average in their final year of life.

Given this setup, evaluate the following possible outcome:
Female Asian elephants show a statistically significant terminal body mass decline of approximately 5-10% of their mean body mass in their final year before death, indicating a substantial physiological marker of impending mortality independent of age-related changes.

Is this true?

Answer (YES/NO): YES